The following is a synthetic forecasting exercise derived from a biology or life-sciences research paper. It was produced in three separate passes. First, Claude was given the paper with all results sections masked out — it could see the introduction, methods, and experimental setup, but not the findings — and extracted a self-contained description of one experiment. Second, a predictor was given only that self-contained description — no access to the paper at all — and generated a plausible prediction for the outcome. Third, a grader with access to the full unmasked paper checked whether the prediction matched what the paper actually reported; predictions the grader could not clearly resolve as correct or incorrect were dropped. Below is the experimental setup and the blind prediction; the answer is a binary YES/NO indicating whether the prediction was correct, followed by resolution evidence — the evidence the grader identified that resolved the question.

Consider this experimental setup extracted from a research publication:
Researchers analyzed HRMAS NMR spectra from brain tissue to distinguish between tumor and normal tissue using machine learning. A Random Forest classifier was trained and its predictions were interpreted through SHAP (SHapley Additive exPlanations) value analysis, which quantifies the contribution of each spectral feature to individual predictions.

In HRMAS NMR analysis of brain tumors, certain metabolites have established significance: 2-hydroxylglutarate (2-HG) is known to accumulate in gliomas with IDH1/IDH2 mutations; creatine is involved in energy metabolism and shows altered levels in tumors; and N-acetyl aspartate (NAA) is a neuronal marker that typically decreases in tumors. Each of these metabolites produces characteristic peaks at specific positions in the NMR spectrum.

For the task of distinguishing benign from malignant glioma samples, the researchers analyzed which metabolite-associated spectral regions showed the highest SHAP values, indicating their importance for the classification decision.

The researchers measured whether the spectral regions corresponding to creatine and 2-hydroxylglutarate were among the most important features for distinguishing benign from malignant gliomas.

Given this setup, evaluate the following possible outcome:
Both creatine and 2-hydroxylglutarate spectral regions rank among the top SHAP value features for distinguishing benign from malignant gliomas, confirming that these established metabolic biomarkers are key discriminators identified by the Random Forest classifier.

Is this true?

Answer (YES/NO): YES